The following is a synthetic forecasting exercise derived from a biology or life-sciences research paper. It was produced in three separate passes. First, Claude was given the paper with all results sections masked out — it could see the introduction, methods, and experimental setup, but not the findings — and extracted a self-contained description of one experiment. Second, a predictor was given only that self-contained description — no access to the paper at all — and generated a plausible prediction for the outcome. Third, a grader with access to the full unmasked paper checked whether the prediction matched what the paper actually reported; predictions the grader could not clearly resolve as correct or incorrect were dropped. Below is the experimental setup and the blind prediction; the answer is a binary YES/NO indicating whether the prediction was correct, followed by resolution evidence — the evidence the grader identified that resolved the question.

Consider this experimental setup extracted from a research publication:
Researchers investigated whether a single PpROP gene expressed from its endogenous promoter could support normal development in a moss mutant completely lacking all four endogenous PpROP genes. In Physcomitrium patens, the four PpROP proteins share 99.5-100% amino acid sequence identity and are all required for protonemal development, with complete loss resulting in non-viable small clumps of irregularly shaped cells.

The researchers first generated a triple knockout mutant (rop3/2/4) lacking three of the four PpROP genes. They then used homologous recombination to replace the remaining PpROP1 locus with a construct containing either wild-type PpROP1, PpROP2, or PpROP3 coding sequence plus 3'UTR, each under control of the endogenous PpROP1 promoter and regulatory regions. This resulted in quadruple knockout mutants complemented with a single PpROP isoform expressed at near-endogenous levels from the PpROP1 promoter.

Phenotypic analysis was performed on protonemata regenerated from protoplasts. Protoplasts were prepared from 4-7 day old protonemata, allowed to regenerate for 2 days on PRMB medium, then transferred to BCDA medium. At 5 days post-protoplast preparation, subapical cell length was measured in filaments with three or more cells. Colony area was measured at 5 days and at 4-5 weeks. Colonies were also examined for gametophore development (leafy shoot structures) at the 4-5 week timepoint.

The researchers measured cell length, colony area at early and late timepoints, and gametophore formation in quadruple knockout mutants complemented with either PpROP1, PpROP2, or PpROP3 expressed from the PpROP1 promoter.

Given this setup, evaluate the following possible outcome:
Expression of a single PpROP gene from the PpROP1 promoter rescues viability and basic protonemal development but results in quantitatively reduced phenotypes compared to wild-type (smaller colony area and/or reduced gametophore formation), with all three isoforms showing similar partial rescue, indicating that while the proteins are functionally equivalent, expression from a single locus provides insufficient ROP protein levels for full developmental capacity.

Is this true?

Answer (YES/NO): YES